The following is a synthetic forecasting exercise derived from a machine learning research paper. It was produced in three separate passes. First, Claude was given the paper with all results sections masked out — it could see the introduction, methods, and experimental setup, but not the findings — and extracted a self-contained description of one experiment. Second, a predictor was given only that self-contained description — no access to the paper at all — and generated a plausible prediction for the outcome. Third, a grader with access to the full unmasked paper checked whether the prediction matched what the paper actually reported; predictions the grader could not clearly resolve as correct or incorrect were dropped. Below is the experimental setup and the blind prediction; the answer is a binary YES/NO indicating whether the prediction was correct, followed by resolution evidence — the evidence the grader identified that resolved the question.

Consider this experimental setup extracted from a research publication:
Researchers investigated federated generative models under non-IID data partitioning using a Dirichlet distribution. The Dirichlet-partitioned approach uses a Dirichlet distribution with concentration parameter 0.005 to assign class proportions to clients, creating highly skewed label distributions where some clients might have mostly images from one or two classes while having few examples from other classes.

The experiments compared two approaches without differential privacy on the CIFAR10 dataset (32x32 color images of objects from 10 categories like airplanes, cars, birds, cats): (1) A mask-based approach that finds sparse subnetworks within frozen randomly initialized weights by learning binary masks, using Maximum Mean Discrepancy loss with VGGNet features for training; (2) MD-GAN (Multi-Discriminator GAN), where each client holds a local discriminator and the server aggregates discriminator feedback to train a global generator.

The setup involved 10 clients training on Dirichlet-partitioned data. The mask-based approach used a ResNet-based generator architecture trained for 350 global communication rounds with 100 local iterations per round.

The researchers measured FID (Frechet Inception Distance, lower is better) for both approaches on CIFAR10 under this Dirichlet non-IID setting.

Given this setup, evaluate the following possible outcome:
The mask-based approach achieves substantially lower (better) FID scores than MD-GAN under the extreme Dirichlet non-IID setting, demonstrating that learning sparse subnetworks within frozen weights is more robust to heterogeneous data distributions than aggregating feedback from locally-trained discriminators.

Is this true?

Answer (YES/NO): NO